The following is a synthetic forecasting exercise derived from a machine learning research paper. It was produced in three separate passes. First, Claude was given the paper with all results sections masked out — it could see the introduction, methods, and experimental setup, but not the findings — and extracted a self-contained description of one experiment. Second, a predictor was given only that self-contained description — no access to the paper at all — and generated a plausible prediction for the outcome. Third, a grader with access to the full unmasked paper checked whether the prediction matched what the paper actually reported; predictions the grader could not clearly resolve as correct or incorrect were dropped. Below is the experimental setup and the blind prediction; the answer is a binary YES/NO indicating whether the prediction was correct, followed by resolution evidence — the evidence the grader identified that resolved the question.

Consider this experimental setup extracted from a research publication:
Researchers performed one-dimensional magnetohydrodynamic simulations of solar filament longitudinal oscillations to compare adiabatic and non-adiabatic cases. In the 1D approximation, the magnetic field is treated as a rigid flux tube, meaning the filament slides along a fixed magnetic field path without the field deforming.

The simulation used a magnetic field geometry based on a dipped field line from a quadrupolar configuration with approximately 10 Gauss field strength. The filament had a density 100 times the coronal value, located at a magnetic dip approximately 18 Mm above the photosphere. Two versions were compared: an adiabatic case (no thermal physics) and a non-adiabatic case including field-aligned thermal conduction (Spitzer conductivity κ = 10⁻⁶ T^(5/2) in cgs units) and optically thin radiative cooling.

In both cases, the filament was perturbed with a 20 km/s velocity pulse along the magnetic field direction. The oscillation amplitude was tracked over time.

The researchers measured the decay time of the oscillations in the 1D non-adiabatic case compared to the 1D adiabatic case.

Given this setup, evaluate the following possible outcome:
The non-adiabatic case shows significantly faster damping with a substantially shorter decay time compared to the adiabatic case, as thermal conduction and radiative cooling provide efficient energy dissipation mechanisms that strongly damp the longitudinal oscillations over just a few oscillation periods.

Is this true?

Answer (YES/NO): YES